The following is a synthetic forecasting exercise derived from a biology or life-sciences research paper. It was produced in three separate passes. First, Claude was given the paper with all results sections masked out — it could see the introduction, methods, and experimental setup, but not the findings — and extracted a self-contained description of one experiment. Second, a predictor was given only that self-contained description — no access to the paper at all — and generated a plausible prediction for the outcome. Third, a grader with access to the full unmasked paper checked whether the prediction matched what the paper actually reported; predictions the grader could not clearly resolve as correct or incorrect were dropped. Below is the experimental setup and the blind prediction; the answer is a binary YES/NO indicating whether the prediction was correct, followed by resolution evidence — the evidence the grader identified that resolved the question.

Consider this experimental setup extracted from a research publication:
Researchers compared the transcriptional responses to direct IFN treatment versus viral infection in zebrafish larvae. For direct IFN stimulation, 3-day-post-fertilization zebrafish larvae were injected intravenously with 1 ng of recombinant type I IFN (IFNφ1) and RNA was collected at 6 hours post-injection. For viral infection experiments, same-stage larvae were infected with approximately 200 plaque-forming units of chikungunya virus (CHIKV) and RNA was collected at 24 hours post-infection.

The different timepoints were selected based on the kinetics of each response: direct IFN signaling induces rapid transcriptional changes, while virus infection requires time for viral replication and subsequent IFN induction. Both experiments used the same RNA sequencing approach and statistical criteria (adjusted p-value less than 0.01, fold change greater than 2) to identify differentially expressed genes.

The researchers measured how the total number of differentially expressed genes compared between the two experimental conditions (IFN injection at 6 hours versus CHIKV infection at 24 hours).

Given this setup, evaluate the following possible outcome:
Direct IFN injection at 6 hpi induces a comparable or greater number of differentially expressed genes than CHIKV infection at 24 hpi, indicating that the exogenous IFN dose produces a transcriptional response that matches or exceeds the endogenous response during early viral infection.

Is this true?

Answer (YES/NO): NO